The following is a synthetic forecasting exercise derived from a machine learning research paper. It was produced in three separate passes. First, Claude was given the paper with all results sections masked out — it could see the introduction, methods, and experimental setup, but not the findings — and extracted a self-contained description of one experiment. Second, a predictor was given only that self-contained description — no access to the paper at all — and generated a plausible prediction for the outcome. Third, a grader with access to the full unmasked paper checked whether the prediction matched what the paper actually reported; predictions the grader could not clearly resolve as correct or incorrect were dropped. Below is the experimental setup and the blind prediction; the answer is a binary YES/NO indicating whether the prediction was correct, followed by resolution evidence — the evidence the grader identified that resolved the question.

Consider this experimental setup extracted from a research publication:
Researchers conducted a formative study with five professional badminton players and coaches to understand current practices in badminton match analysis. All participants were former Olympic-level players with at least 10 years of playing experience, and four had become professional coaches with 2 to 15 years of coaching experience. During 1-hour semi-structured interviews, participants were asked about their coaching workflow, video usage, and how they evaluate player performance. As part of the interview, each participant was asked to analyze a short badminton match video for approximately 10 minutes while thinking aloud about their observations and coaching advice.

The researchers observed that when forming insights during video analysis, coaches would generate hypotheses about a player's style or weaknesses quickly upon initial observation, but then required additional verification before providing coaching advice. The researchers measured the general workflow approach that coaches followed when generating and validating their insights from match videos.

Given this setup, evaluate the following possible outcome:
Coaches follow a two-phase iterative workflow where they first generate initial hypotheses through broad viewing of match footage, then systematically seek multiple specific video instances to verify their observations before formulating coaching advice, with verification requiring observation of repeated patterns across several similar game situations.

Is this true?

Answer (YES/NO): YES